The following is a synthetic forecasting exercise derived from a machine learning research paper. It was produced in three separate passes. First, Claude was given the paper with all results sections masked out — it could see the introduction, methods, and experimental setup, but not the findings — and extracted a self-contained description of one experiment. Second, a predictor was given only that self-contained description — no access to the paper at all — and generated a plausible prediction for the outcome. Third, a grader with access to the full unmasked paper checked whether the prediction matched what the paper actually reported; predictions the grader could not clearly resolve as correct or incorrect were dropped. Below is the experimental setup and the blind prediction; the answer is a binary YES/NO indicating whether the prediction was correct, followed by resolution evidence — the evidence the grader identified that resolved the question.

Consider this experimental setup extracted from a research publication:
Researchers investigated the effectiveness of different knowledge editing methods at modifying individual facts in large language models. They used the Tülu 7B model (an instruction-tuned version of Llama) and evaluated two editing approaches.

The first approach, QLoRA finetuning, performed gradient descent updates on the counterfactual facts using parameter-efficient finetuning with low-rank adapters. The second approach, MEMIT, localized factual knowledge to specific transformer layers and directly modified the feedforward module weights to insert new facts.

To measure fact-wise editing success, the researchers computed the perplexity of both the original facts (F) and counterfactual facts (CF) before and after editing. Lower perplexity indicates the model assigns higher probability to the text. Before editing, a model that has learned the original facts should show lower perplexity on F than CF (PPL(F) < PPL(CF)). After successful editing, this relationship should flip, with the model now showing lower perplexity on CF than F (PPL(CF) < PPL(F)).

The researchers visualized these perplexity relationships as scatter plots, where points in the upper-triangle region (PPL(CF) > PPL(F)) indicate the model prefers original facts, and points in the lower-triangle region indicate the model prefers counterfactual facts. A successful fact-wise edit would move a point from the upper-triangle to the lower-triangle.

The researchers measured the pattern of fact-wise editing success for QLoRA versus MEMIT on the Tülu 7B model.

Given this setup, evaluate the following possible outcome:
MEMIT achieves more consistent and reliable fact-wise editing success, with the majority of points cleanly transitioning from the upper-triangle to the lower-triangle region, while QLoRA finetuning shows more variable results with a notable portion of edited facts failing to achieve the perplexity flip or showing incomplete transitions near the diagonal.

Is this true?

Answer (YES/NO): NO